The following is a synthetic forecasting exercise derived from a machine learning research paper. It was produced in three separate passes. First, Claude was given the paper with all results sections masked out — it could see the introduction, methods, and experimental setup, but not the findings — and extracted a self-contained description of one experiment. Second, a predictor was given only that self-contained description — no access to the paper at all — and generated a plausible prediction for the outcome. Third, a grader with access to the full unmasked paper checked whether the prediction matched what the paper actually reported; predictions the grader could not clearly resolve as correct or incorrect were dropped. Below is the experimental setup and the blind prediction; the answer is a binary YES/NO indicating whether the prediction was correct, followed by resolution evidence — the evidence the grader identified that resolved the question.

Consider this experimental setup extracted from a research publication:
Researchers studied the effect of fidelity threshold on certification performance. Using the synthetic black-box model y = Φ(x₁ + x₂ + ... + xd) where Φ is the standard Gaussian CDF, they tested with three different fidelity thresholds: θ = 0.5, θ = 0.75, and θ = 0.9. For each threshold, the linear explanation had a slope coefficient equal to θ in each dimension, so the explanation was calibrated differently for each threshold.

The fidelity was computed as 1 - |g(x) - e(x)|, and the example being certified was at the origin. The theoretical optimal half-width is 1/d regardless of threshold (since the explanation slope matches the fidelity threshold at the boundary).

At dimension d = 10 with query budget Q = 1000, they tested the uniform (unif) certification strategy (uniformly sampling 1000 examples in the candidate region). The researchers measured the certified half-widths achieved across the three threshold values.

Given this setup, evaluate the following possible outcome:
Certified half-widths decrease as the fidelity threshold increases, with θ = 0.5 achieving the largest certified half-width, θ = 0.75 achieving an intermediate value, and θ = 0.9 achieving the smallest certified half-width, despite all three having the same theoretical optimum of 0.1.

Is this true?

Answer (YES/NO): NO